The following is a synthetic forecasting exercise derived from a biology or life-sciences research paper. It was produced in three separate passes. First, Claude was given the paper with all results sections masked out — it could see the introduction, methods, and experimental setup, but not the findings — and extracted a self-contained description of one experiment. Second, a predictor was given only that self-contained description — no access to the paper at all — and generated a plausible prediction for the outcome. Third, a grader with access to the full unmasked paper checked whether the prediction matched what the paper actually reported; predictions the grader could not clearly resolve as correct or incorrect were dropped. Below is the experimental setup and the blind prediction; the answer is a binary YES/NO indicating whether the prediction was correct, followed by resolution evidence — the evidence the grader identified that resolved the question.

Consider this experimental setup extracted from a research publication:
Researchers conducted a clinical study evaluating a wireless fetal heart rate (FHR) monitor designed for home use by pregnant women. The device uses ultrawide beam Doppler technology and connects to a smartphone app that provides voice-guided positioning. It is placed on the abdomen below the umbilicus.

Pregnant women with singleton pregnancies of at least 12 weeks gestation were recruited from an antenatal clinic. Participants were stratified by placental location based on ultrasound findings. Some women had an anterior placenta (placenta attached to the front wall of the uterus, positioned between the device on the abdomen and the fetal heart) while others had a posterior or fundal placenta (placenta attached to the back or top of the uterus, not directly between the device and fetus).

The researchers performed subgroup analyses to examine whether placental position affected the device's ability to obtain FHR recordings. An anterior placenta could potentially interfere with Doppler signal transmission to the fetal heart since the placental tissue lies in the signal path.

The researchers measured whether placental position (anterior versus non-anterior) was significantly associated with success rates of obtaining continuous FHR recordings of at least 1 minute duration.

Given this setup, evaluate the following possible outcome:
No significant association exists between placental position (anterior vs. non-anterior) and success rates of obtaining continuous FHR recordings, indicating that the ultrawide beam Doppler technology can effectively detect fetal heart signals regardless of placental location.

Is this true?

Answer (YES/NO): YES